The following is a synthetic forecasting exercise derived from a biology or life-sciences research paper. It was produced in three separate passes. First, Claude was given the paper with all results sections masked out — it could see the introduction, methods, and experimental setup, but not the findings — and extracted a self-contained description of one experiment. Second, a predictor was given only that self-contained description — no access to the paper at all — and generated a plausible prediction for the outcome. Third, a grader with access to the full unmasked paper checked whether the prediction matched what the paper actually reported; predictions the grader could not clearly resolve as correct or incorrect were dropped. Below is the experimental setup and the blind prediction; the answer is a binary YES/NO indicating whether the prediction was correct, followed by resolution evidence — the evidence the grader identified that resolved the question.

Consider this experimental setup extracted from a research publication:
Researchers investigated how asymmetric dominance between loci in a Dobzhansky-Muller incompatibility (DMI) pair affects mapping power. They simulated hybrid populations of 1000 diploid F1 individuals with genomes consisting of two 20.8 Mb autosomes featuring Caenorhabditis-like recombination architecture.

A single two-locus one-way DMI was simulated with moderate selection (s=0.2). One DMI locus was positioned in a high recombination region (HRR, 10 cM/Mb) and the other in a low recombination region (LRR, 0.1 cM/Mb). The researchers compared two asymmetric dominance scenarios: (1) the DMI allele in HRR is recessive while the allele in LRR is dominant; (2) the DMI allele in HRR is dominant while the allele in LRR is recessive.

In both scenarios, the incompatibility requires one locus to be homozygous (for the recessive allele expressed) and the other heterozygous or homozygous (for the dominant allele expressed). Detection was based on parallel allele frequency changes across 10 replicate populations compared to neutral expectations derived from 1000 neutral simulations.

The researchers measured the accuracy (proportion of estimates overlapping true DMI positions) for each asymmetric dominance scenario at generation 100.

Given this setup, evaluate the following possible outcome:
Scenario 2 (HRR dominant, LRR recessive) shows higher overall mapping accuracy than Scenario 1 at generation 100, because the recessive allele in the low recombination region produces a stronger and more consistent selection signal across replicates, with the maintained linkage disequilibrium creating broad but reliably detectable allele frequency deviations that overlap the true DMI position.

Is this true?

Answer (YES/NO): NO